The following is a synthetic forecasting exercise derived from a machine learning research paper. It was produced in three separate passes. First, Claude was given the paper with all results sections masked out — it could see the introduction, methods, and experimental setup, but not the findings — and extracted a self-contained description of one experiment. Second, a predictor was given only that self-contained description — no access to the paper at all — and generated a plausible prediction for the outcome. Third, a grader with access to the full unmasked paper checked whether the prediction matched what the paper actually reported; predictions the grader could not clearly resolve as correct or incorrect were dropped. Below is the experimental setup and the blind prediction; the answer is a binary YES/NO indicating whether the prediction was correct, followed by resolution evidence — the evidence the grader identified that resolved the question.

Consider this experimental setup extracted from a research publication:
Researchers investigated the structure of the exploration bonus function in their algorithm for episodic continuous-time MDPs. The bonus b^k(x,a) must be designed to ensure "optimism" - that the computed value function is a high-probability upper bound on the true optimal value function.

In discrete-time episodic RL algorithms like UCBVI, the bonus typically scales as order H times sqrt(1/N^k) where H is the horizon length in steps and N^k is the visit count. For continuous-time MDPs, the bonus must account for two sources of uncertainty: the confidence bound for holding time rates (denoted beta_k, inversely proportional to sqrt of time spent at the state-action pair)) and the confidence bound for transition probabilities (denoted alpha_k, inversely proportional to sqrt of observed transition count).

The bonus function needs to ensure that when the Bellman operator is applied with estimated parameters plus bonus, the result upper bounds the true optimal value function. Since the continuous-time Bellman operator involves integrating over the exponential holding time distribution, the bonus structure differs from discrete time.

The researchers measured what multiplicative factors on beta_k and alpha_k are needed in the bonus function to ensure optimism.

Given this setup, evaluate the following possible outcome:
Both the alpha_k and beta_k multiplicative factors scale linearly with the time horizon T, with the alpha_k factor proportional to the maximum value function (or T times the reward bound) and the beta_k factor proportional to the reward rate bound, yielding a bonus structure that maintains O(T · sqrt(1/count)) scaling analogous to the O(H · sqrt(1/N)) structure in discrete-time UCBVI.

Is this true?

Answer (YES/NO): NO